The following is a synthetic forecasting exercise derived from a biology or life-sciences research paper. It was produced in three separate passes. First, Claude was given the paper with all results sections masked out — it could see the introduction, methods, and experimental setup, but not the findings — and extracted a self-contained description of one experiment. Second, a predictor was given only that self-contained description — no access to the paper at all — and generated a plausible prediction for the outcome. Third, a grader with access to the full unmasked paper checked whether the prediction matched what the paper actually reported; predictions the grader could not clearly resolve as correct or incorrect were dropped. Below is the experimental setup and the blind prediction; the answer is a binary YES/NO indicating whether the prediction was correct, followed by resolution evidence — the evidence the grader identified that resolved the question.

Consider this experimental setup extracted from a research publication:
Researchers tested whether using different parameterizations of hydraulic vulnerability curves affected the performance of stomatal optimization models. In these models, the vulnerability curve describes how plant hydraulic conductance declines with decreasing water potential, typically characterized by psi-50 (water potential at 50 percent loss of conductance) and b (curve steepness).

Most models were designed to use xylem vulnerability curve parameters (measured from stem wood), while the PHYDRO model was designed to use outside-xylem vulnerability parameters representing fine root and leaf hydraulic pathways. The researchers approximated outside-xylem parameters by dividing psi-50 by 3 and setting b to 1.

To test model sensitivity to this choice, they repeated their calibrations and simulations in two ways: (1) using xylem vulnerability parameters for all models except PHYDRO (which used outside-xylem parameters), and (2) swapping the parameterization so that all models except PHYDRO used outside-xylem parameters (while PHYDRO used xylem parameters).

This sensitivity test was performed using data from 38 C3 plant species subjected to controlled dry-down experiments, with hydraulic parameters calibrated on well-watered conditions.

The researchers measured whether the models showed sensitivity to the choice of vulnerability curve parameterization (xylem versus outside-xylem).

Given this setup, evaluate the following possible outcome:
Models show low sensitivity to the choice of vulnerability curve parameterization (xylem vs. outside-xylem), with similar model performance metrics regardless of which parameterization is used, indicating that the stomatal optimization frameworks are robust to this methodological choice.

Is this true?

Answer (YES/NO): NO